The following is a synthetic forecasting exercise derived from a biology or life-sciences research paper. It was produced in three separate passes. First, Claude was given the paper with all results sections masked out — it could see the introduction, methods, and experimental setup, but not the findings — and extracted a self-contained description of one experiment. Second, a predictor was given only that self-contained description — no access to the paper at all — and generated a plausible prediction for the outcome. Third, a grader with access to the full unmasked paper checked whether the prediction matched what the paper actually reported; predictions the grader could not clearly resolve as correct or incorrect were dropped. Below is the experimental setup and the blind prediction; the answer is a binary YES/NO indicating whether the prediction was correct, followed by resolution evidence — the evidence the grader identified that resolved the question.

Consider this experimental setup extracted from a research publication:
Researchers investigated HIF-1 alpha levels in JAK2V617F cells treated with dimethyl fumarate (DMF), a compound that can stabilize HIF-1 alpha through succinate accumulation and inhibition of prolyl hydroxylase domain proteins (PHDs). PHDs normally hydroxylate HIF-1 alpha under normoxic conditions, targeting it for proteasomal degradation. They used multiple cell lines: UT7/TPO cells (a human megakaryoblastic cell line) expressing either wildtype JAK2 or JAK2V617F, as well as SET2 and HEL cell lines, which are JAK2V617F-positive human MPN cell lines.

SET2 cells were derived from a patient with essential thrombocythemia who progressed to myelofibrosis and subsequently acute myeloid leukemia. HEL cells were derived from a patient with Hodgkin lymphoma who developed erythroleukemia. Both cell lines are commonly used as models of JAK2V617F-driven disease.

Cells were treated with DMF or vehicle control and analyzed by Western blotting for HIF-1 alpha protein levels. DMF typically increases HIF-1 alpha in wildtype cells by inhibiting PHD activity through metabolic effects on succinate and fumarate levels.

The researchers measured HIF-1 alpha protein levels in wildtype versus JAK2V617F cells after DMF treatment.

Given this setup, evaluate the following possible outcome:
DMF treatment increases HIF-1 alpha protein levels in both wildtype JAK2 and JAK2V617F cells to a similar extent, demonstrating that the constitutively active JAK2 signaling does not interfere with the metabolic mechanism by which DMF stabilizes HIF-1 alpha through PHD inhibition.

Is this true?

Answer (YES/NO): NO